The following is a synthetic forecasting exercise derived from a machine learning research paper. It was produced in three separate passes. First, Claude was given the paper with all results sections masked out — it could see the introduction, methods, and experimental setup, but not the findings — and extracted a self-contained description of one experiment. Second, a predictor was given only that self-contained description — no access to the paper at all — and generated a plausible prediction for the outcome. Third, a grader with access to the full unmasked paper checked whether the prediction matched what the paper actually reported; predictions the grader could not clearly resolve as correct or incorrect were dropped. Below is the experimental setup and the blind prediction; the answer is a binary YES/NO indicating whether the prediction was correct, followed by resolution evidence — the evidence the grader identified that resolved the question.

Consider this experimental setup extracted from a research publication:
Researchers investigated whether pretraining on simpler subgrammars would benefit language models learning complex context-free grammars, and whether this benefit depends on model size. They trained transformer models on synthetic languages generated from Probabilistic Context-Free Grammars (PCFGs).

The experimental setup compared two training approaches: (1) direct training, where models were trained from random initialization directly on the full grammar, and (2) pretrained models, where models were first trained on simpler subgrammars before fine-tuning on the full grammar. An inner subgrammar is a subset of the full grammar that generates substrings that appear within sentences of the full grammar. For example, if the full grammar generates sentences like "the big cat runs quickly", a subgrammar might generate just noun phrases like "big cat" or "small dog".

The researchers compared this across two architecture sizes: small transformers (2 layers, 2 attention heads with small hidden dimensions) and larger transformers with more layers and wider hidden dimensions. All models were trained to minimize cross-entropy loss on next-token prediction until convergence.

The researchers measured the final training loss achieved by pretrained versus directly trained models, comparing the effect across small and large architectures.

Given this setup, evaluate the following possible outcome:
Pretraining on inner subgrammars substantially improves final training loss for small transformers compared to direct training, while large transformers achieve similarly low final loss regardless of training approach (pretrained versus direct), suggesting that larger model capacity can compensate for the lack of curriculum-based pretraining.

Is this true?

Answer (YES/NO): YES